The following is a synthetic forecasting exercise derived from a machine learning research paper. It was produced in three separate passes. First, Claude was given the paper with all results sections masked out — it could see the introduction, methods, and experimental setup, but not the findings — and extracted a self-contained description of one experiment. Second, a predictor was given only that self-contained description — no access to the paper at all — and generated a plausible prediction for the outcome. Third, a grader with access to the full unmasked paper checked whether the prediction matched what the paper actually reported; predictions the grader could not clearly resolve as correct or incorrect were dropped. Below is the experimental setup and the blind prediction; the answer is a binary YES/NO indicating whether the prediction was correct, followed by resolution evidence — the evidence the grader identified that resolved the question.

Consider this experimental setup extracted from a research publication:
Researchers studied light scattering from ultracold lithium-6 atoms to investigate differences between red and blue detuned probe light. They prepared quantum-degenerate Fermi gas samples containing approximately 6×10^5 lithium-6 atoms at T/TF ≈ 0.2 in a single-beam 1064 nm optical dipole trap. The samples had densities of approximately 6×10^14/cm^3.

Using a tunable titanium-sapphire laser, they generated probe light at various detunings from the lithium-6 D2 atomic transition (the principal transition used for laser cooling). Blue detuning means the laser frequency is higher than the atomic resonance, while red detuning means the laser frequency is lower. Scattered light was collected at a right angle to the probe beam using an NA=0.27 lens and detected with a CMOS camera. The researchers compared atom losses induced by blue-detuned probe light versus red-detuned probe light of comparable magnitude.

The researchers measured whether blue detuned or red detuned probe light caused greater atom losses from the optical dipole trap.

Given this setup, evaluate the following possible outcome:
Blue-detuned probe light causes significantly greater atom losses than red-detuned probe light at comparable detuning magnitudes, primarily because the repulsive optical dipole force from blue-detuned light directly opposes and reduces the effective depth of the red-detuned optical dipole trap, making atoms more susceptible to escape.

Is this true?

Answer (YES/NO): YES